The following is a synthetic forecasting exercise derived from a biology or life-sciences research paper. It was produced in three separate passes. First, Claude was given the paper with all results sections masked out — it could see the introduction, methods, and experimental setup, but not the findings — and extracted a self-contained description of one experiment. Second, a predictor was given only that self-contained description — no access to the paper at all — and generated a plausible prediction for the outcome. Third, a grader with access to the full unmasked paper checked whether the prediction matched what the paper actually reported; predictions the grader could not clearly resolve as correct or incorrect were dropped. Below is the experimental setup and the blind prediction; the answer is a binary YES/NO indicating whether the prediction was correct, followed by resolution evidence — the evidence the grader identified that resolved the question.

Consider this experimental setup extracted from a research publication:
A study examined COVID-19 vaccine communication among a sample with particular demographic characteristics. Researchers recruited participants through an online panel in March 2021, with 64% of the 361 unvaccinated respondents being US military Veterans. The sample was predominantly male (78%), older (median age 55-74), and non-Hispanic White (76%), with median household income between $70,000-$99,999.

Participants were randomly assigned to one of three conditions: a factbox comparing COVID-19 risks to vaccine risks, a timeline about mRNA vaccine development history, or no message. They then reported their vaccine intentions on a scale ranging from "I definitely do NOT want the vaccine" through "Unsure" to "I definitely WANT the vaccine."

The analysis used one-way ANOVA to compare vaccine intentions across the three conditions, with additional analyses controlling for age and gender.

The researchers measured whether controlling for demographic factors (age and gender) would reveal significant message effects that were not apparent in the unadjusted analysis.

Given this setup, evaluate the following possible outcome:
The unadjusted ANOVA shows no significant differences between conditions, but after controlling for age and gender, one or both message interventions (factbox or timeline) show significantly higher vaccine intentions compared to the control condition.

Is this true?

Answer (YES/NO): NO